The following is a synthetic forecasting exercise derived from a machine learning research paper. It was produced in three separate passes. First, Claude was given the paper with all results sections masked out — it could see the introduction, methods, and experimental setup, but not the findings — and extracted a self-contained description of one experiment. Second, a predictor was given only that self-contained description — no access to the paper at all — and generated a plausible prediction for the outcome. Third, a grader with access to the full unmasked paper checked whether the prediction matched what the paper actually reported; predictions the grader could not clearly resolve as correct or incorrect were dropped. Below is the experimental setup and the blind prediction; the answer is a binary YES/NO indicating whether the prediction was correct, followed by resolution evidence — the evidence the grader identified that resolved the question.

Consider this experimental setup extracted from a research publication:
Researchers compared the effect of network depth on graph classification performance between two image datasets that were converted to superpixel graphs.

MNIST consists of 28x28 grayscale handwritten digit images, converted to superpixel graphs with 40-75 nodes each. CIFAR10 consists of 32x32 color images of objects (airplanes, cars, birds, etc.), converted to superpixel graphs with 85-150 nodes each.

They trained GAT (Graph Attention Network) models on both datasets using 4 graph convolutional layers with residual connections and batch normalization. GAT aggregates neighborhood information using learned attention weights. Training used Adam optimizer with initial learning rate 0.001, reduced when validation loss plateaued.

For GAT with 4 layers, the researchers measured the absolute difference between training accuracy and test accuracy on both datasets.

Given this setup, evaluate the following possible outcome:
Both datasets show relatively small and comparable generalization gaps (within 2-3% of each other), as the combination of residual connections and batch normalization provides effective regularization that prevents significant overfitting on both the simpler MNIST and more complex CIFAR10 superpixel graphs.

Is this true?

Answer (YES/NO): NO